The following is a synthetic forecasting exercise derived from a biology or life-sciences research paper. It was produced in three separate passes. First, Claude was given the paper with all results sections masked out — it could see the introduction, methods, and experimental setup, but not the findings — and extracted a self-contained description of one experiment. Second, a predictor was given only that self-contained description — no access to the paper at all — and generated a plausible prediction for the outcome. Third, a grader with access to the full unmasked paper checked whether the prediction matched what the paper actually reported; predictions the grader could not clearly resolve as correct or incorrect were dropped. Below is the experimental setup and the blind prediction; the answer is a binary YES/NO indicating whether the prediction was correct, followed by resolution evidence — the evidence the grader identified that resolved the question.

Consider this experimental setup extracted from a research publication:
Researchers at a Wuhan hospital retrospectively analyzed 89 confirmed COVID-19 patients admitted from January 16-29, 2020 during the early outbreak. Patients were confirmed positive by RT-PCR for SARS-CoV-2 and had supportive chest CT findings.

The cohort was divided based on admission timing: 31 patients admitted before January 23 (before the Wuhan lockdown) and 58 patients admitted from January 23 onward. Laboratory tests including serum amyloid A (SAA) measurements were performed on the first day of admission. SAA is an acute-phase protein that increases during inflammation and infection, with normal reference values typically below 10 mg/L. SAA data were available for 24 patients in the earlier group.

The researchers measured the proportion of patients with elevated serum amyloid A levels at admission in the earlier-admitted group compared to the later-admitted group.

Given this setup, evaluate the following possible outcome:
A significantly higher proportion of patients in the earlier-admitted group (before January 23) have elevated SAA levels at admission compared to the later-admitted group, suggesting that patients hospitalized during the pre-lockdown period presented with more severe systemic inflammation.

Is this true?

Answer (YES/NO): YES